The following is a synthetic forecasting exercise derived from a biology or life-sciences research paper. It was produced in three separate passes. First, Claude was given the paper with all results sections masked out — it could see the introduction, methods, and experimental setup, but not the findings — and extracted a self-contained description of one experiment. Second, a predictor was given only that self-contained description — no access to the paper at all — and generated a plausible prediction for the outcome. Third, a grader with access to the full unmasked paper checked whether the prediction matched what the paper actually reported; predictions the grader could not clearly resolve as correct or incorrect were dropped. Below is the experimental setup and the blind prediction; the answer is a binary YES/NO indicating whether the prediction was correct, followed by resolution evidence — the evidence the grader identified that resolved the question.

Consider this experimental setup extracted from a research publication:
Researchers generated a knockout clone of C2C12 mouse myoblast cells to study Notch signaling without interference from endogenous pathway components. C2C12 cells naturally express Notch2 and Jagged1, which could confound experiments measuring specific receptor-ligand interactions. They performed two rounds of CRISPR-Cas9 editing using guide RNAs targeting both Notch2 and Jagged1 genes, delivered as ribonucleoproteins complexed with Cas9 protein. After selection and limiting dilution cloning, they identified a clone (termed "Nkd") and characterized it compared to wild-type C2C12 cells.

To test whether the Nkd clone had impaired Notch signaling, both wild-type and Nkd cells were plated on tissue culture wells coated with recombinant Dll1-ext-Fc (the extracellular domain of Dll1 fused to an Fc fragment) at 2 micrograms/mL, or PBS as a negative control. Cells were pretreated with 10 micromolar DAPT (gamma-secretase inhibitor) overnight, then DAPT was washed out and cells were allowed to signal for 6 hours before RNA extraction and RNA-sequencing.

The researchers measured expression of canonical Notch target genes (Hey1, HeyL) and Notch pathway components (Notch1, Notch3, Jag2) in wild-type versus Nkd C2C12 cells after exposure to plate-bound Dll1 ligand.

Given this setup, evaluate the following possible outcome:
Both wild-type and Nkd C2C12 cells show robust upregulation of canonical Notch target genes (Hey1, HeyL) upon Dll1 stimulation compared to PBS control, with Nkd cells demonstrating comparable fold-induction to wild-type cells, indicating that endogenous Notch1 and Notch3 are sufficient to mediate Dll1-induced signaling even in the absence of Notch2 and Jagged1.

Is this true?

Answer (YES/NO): NO